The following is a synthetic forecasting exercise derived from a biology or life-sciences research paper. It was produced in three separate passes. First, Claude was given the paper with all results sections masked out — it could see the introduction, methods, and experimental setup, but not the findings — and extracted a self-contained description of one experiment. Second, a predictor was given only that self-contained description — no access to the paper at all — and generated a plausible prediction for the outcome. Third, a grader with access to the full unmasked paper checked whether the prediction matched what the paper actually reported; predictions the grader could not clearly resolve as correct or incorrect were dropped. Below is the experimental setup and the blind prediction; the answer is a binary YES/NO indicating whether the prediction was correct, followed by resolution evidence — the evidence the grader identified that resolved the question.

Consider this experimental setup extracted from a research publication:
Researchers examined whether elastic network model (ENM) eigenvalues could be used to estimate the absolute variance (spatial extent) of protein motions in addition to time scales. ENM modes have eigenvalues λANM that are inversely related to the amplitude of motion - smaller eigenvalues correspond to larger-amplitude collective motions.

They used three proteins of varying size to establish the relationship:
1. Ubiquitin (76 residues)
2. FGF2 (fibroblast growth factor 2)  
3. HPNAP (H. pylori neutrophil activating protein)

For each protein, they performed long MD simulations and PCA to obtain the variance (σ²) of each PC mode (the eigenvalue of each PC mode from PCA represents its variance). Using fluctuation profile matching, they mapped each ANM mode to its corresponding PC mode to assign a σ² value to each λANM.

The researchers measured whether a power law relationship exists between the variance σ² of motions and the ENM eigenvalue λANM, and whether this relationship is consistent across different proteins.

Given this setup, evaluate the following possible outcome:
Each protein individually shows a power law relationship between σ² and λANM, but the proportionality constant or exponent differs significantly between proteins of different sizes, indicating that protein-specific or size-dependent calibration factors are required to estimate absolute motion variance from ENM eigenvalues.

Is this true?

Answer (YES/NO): NO